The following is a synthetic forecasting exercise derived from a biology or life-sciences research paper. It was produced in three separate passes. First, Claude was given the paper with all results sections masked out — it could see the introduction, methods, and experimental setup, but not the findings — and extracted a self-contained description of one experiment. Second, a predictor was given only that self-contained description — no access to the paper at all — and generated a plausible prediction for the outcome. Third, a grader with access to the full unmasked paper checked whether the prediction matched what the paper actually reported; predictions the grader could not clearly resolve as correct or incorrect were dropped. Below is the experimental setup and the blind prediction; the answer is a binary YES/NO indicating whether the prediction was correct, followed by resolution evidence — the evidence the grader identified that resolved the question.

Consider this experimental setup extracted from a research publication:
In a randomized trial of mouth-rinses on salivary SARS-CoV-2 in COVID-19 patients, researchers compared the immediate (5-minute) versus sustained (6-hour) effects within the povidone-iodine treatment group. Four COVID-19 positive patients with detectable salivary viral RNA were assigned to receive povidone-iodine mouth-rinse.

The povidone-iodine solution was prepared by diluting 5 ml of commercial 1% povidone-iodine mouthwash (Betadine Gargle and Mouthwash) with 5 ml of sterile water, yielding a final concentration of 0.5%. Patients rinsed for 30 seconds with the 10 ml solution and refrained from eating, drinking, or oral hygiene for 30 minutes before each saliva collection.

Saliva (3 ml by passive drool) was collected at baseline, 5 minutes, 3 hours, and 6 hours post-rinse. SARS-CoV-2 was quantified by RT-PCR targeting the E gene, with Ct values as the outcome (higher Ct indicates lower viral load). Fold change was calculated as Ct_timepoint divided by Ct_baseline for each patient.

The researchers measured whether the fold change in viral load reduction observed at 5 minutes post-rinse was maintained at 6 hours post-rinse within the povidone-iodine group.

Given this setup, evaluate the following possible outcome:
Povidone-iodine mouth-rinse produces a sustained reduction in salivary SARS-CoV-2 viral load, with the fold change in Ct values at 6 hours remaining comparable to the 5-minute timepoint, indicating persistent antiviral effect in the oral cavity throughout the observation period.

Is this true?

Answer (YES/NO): YES